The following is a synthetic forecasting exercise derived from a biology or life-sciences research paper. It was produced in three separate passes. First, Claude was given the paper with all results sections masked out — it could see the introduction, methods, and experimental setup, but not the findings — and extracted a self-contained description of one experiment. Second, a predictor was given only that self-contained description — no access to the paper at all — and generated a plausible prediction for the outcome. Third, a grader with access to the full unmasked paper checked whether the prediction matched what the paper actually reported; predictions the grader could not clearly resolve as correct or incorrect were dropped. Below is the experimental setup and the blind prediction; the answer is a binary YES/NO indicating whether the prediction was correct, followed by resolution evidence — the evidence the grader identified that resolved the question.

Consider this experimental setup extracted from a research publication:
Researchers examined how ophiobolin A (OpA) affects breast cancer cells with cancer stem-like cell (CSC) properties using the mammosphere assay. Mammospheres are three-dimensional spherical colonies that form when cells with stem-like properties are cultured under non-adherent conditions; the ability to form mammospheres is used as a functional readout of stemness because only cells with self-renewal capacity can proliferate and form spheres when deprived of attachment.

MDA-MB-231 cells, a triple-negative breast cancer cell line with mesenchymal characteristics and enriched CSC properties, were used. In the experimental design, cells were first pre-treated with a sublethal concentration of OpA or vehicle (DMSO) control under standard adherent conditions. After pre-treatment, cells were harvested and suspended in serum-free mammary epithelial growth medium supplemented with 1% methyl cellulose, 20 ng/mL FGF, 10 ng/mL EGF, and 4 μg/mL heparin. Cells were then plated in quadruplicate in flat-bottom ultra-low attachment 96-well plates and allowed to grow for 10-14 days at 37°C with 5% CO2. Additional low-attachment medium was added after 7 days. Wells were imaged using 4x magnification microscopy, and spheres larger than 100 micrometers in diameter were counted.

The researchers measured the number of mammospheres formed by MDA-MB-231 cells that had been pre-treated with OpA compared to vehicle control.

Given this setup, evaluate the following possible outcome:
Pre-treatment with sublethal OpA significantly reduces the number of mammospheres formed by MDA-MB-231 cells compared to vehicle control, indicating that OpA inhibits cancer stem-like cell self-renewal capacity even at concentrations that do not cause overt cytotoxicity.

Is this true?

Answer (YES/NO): YES